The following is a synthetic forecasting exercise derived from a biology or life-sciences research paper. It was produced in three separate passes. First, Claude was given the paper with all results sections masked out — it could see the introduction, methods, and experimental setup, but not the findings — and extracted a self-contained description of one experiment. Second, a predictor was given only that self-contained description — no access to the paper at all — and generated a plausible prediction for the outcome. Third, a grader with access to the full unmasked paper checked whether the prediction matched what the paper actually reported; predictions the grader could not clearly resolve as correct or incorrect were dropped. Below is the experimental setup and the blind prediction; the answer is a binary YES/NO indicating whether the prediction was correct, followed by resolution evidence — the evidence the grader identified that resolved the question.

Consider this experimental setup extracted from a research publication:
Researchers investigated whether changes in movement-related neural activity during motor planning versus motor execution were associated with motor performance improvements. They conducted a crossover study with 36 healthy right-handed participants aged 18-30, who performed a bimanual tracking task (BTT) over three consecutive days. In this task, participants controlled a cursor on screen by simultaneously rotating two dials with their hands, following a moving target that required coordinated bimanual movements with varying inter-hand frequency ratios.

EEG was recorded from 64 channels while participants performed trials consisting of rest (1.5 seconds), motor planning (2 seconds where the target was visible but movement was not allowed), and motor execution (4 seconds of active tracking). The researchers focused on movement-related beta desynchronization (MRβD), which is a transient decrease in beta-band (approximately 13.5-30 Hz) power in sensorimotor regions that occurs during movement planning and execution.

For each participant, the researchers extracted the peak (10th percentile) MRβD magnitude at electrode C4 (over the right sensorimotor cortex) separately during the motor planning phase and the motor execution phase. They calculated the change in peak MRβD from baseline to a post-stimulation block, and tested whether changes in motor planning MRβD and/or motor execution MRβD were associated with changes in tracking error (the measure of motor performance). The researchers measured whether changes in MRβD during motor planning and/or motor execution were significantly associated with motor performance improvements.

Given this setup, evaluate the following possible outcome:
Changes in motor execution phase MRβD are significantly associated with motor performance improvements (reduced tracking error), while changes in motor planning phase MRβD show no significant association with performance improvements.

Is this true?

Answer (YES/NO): NO